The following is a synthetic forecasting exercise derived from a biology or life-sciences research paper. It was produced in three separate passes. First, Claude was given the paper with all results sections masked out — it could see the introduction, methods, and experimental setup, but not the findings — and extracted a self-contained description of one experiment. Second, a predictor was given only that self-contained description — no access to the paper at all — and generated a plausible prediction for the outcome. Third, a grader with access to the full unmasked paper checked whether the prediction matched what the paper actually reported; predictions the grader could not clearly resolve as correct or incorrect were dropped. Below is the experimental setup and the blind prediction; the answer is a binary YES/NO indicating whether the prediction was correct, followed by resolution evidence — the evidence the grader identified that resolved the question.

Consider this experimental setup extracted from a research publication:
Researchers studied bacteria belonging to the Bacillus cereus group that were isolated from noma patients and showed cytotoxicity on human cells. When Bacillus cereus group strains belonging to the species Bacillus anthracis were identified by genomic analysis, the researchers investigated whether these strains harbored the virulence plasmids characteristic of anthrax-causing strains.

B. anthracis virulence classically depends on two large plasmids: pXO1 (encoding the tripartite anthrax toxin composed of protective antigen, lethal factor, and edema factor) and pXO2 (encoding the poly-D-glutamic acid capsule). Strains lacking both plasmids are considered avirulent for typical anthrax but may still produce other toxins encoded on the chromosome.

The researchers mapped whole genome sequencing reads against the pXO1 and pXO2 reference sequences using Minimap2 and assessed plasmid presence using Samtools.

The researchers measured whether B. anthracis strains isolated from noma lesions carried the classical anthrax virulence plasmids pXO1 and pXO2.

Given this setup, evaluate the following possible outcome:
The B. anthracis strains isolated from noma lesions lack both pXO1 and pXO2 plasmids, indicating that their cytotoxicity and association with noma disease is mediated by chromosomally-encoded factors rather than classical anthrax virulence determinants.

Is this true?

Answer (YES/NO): YES